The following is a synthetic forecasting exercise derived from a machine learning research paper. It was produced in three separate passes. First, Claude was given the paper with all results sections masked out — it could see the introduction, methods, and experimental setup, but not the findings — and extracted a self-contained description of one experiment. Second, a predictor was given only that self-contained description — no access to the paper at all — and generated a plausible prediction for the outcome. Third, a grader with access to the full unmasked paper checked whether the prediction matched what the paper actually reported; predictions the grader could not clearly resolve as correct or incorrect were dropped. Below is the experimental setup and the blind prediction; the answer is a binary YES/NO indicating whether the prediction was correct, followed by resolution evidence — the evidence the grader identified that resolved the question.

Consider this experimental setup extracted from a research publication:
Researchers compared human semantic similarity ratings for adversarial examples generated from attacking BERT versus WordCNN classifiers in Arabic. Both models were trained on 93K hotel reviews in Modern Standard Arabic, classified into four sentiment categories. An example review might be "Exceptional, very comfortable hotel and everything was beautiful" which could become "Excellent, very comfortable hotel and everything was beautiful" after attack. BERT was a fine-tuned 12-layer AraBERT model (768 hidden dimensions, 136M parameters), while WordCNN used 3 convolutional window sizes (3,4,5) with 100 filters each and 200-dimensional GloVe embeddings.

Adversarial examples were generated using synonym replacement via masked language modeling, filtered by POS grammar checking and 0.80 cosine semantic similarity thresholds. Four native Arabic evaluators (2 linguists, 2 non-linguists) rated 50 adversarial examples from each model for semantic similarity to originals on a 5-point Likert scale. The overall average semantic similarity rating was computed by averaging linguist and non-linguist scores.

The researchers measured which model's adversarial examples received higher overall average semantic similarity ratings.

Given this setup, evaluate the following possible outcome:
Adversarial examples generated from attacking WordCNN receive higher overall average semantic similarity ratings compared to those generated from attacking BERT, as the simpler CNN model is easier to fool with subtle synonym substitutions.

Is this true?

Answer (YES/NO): NO